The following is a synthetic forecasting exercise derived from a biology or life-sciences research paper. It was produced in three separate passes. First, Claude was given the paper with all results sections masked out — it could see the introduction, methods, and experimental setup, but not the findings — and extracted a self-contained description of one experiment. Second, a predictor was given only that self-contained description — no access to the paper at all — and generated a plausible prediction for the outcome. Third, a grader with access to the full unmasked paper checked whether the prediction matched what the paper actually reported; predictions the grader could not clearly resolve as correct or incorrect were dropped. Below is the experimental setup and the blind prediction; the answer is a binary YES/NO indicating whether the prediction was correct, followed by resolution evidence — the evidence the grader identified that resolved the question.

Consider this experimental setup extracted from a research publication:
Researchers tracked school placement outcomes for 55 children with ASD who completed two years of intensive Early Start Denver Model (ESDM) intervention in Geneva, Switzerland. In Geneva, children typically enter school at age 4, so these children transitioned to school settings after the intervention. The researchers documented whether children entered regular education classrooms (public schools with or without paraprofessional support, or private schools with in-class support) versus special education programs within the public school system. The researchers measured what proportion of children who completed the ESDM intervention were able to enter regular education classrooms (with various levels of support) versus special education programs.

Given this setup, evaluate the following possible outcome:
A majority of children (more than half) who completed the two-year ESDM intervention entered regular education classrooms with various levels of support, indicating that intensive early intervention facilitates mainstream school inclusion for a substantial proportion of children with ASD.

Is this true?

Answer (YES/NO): YES